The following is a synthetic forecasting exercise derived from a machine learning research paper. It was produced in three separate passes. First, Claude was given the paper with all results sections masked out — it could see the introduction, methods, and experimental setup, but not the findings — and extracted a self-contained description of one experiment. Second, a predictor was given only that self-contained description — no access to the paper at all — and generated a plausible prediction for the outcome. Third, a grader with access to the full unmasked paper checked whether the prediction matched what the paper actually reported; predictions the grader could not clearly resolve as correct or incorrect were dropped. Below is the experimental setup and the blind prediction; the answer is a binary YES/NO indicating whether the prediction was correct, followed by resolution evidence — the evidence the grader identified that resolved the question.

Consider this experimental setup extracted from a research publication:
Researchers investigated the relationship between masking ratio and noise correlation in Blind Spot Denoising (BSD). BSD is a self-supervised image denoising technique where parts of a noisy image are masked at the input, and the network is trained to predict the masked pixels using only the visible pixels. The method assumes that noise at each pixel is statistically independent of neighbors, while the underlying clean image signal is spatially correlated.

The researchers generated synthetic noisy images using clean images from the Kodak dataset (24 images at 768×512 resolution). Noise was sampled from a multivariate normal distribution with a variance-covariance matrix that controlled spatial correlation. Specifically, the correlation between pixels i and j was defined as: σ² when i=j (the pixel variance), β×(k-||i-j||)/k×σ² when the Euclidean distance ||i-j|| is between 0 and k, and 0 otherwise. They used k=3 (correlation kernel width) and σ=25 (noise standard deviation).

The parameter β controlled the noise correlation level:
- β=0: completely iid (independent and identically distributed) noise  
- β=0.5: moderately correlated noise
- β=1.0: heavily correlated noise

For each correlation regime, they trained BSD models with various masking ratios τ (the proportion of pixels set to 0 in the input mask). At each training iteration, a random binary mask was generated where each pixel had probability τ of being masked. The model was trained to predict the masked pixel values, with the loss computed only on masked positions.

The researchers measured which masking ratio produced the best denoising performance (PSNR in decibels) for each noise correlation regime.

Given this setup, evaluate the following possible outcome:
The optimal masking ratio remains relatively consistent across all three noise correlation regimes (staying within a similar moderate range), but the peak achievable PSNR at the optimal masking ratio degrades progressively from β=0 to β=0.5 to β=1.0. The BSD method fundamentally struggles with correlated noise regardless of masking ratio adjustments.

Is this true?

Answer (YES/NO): NO